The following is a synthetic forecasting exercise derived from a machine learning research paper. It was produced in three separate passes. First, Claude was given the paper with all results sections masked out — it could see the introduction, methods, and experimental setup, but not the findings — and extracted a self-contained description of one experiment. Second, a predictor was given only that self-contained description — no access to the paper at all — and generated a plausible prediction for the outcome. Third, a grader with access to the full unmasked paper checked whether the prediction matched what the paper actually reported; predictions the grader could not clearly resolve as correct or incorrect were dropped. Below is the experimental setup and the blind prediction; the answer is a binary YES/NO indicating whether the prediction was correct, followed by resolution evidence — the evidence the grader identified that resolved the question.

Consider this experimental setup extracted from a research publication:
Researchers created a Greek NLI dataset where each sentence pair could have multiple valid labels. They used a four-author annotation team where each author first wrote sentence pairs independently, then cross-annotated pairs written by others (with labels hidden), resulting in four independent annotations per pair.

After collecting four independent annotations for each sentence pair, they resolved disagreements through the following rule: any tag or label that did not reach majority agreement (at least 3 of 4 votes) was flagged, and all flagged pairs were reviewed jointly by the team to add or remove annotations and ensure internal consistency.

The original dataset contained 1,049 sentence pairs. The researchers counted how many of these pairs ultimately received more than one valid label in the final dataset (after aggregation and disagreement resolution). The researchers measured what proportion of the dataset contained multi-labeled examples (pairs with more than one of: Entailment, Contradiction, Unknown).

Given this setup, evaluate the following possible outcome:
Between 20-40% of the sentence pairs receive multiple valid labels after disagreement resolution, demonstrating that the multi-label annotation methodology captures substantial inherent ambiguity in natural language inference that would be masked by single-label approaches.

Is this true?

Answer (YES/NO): NO